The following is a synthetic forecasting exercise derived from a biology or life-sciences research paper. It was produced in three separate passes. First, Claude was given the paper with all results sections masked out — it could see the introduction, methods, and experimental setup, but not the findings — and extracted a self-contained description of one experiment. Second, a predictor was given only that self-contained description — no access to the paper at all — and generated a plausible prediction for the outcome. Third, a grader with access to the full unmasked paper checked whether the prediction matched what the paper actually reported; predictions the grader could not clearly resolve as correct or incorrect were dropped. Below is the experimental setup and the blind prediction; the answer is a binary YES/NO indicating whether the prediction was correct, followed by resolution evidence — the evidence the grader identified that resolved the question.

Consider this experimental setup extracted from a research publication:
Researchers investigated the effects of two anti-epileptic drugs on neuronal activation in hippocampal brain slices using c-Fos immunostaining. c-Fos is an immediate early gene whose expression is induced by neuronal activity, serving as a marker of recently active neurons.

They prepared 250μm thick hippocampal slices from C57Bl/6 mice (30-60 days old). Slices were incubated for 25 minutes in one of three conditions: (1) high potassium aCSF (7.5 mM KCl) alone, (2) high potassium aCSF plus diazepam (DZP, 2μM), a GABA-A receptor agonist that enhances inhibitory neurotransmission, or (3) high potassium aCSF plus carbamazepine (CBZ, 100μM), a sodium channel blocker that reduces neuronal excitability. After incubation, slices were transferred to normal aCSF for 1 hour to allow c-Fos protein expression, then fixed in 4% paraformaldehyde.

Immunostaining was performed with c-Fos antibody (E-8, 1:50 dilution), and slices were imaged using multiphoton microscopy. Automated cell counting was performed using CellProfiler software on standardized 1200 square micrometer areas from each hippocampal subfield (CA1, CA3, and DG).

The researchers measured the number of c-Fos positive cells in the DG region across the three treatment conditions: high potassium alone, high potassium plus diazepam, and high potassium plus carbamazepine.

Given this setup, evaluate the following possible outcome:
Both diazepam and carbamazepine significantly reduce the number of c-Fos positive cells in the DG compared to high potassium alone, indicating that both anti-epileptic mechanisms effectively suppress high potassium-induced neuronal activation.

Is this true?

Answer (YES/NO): YES